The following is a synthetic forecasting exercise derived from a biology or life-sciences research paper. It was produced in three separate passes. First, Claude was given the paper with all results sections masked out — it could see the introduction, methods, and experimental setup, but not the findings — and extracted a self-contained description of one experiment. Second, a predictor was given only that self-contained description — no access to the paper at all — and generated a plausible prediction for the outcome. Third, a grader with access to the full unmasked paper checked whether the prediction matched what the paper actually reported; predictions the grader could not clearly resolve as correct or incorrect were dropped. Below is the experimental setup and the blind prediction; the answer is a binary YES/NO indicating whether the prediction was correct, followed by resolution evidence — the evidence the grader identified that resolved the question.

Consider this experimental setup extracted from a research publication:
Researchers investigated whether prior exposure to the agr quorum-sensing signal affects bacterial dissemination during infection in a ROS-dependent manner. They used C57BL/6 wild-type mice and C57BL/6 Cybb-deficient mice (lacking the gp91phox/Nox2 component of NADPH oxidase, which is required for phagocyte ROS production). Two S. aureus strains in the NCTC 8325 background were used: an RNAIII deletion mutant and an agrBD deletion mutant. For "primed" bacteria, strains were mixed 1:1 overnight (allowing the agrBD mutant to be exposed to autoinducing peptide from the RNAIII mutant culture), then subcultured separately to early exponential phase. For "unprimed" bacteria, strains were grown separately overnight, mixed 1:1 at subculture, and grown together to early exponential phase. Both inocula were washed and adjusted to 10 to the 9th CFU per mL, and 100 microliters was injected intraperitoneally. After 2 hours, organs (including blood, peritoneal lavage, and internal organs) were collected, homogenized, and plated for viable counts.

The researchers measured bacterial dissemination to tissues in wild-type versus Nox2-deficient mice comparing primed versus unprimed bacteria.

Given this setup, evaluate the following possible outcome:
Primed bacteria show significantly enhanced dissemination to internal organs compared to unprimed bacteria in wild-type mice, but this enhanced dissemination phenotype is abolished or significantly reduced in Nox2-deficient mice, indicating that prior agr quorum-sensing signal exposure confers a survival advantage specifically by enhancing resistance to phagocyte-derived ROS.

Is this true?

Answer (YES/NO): YES